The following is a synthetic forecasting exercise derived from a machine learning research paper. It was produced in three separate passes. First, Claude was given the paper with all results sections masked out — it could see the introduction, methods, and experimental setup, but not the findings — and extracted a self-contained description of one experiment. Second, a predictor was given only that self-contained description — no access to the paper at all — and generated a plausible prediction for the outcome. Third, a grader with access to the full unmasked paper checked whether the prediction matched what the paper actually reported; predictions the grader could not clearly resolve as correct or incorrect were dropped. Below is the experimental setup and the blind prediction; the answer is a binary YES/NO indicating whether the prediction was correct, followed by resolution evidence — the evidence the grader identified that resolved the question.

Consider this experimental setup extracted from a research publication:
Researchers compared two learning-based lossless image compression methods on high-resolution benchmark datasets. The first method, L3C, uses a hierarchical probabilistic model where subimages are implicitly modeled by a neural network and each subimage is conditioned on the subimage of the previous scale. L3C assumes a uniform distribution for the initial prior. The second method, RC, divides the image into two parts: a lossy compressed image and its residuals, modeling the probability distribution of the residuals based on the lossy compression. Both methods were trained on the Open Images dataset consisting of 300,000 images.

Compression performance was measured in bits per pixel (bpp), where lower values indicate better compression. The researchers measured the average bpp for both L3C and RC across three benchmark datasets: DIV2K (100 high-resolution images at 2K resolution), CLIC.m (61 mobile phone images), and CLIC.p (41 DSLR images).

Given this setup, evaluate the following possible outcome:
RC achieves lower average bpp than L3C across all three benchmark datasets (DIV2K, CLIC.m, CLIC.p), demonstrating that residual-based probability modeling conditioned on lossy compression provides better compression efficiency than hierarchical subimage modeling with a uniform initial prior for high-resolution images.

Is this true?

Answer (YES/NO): YES